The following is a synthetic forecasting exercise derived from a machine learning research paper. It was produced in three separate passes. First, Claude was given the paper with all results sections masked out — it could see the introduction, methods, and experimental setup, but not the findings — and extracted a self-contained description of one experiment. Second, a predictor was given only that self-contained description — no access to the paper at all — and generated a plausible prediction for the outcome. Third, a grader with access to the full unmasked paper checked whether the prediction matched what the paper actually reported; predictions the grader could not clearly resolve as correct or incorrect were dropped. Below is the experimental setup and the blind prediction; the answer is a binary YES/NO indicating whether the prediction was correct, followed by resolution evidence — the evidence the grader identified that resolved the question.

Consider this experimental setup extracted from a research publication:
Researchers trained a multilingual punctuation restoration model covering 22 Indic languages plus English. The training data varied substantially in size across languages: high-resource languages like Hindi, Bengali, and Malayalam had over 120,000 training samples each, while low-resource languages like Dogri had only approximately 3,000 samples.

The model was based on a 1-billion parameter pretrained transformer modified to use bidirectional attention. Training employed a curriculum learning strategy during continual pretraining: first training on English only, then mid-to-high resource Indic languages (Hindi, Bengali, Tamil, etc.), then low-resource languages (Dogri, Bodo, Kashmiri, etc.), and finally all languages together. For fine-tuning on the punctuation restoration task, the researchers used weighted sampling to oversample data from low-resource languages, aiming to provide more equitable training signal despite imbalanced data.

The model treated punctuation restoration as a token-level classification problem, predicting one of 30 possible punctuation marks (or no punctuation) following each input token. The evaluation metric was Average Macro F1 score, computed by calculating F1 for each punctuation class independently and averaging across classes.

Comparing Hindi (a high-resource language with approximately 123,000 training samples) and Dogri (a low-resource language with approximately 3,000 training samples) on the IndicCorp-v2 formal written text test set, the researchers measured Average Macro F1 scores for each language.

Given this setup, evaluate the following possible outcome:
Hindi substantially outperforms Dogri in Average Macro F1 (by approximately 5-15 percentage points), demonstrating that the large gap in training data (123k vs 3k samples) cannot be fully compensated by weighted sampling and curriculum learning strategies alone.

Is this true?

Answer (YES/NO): NO